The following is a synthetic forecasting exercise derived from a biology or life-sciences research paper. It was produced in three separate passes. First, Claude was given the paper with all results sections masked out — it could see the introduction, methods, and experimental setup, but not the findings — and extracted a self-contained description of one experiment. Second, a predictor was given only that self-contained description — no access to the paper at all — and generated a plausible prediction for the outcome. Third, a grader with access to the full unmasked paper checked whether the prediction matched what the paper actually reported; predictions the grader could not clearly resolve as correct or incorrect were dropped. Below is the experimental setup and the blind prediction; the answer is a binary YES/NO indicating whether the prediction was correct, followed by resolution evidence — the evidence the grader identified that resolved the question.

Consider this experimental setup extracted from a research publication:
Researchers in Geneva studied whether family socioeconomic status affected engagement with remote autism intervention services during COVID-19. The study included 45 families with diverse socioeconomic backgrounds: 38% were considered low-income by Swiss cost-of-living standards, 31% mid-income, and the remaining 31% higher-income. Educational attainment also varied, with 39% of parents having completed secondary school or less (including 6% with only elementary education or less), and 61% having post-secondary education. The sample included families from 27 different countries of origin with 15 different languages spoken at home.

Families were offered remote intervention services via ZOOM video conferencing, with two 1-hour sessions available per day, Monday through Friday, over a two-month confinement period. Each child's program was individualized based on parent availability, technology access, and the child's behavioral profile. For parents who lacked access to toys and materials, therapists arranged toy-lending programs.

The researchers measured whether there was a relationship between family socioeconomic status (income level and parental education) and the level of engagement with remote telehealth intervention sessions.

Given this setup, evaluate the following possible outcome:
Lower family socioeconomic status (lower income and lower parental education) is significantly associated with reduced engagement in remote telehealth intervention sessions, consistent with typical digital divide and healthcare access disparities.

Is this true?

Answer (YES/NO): NO